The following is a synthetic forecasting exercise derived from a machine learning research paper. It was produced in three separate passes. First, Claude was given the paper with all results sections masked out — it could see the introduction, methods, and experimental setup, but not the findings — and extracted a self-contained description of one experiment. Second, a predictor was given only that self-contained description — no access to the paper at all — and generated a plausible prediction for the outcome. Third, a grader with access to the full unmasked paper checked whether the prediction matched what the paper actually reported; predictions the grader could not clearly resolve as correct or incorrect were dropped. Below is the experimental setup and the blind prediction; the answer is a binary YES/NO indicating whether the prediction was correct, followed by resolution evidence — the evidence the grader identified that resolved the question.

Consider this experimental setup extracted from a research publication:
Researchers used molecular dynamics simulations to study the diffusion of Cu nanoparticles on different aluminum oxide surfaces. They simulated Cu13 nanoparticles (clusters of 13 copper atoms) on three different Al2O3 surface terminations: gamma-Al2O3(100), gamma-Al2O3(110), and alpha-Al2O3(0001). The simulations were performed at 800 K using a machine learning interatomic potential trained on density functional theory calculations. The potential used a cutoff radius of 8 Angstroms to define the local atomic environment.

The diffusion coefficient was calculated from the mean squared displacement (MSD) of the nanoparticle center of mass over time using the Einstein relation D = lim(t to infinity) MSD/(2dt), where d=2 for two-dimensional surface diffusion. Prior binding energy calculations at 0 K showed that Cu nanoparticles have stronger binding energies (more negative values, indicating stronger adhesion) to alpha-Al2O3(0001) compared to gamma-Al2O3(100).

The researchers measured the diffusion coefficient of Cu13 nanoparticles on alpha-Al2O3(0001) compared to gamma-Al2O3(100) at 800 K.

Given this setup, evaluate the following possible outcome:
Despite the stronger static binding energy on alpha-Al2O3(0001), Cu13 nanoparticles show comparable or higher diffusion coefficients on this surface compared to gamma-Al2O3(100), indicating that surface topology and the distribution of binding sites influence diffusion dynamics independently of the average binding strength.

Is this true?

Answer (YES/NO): YES